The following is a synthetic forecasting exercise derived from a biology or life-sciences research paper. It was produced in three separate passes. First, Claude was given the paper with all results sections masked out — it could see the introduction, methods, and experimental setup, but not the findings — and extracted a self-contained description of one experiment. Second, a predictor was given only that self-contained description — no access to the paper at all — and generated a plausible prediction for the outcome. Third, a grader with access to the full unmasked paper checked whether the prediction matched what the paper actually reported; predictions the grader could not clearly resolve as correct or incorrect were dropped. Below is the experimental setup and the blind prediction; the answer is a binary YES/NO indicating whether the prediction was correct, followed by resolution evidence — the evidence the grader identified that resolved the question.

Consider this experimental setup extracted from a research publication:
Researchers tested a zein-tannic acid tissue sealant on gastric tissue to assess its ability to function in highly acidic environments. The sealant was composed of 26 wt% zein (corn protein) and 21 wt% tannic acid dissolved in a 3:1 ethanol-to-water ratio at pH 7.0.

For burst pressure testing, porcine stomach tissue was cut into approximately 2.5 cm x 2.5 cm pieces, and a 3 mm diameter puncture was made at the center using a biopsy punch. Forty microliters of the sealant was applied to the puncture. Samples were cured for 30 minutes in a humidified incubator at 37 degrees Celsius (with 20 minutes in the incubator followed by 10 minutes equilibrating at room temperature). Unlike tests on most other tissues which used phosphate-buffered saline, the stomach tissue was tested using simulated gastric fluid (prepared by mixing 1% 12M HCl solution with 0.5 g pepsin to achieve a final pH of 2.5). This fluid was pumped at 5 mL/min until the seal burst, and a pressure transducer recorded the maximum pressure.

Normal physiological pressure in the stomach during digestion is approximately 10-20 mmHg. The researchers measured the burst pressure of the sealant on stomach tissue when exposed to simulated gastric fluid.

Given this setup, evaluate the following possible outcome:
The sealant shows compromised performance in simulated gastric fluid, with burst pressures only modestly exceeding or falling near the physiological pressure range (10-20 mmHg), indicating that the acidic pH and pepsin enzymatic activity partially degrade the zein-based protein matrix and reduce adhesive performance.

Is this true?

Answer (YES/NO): NO